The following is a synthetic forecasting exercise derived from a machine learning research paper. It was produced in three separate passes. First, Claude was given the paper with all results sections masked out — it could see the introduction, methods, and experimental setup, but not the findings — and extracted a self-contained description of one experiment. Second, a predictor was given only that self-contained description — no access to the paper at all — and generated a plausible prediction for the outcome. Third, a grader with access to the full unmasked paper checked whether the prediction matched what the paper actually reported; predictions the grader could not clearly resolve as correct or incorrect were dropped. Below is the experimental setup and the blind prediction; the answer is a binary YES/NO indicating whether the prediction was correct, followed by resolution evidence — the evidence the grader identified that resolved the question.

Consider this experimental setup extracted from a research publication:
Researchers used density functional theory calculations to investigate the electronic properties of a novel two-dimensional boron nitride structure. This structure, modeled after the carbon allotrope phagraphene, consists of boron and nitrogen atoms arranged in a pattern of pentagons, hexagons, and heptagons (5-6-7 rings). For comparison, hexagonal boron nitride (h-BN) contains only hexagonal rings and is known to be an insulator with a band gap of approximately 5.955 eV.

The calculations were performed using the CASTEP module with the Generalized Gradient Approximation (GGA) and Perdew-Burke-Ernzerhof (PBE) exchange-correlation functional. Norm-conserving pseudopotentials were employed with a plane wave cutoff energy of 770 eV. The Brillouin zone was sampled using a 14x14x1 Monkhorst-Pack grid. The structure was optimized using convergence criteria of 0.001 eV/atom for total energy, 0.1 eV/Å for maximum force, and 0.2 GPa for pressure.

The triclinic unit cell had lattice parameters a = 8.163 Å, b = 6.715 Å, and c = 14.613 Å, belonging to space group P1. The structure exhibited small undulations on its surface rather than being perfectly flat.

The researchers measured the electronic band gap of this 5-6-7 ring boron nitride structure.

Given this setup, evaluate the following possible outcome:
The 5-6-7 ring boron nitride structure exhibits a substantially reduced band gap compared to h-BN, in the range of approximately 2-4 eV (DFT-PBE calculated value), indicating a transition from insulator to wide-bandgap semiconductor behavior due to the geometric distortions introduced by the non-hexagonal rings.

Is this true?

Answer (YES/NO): YES